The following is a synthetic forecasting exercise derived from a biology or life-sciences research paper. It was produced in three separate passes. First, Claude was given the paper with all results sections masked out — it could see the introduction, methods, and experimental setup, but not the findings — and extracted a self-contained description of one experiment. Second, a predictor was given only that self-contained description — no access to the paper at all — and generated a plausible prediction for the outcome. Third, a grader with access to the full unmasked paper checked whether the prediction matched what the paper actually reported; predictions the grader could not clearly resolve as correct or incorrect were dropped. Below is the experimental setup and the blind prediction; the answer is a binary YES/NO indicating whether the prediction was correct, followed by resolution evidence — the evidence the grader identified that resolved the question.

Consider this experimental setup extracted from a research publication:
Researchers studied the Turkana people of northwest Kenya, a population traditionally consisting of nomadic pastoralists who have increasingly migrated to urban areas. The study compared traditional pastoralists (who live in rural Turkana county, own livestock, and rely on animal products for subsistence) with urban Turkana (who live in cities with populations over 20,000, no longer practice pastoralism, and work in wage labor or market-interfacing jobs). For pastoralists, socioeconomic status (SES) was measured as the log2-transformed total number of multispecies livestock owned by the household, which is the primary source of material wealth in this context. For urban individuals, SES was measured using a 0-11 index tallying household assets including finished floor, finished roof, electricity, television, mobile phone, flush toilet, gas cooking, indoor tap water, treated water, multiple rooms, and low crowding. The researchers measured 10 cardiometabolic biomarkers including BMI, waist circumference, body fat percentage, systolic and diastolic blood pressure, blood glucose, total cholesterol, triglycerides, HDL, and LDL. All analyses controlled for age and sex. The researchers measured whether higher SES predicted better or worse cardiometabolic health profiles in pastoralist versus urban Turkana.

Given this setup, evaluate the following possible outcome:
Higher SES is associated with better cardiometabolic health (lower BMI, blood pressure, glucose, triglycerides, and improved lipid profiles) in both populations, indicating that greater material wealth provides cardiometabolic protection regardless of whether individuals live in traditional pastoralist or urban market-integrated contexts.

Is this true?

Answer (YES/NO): NO